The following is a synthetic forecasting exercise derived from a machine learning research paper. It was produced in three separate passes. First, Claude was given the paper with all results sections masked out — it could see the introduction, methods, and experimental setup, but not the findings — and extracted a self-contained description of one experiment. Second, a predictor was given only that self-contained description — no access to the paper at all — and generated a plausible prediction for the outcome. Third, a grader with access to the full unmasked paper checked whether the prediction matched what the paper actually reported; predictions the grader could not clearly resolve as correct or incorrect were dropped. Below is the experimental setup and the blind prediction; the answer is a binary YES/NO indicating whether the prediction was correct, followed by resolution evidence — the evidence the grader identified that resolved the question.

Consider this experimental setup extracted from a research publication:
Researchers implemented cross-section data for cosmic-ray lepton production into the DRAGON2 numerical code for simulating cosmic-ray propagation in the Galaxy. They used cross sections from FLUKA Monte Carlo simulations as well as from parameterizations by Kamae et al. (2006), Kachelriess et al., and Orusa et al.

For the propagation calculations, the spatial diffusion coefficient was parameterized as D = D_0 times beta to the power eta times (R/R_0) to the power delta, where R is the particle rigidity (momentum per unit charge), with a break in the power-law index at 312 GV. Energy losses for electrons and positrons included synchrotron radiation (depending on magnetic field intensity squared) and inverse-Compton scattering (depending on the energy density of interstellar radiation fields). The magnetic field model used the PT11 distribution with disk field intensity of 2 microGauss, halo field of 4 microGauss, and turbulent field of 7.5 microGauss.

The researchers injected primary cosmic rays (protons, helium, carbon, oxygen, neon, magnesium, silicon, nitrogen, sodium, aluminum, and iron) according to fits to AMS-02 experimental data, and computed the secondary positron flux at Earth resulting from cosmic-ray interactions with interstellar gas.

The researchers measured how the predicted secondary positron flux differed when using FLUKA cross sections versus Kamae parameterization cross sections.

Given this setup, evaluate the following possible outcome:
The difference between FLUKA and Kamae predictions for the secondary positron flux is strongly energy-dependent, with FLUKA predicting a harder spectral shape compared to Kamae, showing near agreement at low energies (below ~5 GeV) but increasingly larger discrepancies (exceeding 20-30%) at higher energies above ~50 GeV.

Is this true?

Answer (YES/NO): NO